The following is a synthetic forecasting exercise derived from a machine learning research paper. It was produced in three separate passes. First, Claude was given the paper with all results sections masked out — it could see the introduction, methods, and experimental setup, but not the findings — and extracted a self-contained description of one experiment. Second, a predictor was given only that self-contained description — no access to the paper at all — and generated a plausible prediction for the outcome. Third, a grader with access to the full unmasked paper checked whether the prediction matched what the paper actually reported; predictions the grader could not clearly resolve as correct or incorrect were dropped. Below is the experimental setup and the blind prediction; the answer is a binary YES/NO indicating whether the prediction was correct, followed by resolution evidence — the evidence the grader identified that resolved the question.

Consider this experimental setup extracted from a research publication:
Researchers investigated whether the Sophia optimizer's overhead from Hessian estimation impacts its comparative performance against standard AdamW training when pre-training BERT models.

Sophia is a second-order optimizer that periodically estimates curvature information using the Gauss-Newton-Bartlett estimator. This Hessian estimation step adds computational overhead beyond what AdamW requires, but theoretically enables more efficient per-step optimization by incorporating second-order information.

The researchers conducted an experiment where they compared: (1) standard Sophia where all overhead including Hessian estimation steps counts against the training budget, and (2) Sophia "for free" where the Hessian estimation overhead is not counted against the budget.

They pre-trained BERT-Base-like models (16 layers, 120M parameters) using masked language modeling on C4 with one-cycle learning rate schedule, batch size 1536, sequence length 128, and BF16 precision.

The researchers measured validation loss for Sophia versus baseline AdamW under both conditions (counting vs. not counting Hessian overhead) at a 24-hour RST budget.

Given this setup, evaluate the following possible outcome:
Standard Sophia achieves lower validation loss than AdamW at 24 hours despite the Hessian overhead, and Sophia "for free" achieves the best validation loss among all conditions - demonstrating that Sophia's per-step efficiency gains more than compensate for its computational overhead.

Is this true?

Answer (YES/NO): NO